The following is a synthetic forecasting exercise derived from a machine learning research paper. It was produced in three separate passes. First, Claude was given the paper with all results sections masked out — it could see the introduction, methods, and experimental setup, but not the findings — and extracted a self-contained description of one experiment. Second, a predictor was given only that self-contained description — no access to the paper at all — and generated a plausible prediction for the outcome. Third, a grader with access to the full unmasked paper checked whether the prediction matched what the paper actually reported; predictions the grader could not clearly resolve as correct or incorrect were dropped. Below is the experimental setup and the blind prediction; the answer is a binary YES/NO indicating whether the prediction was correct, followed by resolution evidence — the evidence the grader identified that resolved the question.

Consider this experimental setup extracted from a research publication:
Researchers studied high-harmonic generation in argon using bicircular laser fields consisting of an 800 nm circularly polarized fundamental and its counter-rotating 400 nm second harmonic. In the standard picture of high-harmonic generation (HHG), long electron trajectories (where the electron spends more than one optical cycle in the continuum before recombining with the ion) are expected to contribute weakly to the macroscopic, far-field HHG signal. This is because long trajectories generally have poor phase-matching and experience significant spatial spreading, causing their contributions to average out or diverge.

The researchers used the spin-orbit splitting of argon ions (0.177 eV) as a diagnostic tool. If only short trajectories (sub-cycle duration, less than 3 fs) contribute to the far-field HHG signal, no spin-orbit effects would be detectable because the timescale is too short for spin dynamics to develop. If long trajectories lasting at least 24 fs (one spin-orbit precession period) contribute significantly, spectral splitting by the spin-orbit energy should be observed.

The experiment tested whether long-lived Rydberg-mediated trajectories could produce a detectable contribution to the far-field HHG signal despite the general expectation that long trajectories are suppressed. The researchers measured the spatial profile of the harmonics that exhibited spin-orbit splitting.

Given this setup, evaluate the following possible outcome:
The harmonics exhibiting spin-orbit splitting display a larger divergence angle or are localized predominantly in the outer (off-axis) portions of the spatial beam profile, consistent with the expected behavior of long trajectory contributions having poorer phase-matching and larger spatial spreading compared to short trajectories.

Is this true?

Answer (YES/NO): NO